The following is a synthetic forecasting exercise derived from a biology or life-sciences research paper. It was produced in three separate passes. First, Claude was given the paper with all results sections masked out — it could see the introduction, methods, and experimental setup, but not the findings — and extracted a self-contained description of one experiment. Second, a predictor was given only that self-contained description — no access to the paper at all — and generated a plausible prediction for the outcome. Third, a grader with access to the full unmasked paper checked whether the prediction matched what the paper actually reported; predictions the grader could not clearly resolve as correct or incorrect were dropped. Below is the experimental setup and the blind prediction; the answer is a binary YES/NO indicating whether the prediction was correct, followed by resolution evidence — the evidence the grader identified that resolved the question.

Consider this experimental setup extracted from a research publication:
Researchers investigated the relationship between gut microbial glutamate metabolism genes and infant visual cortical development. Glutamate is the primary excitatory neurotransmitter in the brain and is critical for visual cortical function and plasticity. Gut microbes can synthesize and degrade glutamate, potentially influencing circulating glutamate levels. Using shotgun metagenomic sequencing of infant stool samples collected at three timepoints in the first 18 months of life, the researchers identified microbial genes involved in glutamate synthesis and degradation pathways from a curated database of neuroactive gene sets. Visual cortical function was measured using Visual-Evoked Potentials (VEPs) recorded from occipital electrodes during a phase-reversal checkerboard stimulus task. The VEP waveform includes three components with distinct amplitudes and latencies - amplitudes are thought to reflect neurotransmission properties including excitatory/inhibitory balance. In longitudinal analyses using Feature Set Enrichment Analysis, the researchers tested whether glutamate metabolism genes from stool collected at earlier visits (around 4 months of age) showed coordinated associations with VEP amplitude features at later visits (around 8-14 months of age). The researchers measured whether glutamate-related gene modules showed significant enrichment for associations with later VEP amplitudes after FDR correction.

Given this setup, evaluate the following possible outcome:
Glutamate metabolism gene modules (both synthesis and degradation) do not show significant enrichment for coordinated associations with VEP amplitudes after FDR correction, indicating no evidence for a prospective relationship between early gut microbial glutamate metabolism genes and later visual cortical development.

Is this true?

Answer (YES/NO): NO